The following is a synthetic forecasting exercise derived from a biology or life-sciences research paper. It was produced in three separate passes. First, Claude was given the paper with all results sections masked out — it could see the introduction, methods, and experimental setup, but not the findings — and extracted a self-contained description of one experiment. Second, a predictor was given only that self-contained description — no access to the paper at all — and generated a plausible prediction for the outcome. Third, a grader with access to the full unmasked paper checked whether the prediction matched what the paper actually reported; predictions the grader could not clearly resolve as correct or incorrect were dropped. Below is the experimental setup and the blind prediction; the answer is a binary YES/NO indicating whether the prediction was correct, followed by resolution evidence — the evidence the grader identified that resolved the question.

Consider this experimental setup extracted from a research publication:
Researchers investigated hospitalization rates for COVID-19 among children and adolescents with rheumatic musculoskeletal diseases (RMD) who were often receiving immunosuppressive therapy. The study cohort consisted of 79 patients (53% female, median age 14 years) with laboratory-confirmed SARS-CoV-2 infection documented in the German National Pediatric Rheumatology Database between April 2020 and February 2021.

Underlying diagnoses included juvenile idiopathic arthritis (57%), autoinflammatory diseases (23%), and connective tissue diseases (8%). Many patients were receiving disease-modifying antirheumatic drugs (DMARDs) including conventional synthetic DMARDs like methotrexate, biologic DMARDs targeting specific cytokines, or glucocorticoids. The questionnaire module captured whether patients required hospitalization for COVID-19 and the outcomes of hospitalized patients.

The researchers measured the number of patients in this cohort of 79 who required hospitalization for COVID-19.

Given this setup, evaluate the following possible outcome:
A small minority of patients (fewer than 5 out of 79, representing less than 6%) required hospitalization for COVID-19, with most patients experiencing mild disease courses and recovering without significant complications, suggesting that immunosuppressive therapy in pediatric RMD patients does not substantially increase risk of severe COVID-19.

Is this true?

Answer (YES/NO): YES